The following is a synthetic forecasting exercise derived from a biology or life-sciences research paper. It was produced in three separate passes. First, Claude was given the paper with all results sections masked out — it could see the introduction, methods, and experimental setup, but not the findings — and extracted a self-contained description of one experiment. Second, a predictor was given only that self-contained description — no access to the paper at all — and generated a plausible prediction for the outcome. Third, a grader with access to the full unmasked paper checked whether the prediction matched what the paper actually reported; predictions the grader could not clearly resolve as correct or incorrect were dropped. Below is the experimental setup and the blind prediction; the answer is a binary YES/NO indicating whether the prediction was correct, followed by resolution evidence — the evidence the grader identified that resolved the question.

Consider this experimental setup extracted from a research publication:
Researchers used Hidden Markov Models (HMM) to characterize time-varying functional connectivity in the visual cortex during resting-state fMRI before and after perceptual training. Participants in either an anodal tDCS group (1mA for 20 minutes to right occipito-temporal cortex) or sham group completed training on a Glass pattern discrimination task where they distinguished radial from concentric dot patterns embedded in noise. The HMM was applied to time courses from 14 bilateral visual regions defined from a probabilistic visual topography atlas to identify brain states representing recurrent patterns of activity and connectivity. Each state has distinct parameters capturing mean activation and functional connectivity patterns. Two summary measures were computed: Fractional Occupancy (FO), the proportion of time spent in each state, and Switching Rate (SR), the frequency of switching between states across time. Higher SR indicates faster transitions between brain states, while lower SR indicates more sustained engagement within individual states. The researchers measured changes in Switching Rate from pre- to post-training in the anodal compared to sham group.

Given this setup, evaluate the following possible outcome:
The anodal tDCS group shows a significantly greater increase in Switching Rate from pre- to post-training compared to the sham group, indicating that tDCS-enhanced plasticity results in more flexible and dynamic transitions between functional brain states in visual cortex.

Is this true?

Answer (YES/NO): YES